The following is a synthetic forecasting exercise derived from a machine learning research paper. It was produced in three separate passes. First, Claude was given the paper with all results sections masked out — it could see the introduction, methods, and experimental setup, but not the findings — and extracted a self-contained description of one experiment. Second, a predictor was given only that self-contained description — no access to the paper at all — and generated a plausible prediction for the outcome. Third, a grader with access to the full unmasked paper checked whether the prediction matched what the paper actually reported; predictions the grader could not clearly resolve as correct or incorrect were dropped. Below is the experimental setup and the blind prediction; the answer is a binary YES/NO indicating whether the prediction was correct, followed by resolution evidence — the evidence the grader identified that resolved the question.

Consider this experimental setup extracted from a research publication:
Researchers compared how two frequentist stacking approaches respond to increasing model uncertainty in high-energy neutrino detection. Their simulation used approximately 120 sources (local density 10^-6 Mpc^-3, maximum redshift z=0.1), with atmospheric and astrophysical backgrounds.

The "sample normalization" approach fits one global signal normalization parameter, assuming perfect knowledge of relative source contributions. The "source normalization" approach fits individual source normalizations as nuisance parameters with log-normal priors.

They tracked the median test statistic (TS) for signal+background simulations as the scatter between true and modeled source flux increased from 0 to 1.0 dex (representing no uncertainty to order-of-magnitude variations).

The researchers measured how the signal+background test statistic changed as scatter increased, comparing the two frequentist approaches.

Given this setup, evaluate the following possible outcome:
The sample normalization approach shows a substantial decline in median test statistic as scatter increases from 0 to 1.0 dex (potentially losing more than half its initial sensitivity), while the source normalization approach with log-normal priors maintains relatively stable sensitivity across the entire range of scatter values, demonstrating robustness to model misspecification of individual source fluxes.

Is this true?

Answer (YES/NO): NO